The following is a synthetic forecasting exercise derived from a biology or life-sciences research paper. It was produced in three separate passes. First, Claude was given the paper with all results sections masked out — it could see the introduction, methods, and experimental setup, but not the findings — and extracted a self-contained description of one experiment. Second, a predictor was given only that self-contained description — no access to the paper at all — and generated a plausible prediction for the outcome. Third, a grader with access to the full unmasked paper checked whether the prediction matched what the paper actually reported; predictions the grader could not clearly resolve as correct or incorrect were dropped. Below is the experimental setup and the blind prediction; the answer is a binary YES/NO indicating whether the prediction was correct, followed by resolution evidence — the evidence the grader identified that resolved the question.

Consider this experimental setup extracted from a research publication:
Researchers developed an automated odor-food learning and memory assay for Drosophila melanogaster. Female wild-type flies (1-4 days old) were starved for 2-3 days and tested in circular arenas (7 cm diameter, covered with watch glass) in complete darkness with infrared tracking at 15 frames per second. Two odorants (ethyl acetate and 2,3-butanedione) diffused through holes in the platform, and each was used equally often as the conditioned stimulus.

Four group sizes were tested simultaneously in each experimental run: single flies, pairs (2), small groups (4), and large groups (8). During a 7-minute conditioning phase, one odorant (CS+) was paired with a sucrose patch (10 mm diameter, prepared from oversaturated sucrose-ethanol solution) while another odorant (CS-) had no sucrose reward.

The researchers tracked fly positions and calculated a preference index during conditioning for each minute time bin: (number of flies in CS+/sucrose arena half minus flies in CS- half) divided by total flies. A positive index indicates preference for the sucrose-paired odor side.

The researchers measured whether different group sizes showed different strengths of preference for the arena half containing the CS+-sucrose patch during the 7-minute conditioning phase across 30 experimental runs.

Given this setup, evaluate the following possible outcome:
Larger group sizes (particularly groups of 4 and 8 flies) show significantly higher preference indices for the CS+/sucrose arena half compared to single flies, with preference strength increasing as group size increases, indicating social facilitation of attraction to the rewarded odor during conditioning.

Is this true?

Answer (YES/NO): NO